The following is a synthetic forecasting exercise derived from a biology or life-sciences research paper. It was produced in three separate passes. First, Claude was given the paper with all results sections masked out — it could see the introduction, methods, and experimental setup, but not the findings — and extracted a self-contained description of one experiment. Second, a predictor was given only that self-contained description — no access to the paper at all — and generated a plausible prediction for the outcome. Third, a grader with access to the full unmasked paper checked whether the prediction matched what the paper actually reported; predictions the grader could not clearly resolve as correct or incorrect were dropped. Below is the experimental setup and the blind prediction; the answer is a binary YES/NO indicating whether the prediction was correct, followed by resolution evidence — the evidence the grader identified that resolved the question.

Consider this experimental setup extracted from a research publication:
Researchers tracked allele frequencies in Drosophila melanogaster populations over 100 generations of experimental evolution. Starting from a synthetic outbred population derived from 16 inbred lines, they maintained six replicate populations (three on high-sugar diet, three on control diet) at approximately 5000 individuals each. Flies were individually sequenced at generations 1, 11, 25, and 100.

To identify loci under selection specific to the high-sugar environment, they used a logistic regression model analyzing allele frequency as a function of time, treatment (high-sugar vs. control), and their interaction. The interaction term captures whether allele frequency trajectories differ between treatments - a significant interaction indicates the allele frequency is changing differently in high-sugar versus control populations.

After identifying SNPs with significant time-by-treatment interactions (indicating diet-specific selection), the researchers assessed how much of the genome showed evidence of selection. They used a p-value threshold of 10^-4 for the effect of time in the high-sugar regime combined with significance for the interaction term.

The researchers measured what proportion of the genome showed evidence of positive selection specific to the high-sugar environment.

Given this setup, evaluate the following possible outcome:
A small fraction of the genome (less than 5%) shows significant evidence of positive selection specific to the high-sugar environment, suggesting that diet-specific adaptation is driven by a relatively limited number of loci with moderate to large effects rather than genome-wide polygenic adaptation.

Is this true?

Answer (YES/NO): NO